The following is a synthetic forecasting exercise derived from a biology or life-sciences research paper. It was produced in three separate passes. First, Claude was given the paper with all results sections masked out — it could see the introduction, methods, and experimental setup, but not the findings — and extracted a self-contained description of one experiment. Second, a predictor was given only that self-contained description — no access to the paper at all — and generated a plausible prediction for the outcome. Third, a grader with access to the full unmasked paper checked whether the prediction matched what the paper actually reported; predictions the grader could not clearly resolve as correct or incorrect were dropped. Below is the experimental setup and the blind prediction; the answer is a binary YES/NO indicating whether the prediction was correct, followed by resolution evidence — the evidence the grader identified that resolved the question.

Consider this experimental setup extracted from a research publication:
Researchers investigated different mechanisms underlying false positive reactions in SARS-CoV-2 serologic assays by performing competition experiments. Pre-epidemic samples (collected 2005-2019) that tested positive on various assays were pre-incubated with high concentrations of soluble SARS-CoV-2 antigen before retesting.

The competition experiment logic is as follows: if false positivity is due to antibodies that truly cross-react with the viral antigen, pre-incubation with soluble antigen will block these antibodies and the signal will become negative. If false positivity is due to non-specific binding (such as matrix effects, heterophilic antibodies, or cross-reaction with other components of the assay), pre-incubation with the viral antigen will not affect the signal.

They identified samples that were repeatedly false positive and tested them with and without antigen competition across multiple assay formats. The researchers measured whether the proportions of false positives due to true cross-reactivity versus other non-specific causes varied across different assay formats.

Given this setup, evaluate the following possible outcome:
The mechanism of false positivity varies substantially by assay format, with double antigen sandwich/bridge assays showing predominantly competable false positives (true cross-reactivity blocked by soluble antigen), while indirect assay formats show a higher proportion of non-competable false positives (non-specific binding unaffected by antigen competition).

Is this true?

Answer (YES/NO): NO